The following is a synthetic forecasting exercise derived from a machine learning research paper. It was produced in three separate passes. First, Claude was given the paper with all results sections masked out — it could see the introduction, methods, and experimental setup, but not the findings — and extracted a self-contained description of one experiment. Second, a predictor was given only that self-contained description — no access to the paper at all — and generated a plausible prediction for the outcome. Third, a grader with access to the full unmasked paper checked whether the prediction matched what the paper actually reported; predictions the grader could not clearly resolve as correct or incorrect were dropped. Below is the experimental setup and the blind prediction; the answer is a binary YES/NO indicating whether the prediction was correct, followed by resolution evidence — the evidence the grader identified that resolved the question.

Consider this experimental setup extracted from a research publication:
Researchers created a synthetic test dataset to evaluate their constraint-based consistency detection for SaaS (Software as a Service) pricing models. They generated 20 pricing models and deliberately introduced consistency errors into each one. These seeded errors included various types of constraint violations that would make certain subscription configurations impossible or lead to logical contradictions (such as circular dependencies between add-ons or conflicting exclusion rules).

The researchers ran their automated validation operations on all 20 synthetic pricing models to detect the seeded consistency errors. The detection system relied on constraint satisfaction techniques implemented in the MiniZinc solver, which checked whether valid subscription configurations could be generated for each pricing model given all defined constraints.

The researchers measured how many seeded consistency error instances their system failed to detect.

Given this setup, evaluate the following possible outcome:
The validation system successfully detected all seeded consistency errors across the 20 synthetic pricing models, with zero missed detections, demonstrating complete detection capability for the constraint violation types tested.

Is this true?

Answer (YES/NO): NO